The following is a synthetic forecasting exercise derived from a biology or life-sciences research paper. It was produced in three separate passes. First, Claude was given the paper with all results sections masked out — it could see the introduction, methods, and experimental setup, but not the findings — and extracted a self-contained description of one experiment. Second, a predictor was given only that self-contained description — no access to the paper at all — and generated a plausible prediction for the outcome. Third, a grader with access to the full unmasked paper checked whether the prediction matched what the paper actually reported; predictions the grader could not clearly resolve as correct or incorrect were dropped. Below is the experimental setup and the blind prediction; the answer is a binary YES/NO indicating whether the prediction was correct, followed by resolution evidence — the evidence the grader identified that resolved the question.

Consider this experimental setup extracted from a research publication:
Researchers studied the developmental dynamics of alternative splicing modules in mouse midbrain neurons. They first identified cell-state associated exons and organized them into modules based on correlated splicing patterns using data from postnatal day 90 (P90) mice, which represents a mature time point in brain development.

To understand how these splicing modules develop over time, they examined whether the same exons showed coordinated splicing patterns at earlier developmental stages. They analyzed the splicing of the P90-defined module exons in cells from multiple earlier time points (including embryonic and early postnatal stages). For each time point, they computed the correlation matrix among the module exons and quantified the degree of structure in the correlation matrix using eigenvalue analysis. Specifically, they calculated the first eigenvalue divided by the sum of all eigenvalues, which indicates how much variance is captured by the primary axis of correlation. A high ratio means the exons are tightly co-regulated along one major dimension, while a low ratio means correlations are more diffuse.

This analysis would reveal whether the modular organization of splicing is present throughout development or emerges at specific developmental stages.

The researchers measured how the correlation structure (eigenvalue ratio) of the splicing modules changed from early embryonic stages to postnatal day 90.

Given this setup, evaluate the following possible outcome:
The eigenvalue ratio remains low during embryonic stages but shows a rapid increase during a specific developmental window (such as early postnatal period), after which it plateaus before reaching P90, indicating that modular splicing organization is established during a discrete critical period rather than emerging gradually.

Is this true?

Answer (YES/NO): NO